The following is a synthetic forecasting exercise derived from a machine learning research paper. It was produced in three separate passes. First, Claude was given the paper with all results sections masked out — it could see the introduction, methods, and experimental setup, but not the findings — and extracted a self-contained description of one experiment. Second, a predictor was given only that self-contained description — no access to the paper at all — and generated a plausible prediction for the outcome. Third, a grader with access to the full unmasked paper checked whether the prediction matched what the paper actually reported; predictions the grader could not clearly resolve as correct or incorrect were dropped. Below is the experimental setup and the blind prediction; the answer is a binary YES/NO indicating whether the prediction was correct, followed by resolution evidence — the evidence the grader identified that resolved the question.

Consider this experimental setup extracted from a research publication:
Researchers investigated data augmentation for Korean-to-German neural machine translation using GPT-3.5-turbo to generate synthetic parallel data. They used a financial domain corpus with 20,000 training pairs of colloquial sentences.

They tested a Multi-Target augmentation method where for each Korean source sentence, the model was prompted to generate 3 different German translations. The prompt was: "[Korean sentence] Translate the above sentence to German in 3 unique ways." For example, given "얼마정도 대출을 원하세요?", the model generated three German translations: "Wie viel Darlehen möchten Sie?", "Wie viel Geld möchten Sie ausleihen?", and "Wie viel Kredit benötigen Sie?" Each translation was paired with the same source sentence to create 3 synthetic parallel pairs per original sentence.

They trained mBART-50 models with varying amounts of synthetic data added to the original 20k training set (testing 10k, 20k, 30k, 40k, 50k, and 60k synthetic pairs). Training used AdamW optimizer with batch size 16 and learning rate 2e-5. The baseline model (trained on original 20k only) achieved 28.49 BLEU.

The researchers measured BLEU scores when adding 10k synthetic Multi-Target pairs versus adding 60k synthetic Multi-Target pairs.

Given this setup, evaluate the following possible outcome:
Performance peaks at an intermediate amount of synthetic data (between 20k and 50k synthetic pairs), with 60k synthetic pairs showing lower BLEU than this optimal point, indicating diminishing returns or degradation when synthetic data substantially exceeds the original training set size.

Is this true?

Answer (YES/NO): NO